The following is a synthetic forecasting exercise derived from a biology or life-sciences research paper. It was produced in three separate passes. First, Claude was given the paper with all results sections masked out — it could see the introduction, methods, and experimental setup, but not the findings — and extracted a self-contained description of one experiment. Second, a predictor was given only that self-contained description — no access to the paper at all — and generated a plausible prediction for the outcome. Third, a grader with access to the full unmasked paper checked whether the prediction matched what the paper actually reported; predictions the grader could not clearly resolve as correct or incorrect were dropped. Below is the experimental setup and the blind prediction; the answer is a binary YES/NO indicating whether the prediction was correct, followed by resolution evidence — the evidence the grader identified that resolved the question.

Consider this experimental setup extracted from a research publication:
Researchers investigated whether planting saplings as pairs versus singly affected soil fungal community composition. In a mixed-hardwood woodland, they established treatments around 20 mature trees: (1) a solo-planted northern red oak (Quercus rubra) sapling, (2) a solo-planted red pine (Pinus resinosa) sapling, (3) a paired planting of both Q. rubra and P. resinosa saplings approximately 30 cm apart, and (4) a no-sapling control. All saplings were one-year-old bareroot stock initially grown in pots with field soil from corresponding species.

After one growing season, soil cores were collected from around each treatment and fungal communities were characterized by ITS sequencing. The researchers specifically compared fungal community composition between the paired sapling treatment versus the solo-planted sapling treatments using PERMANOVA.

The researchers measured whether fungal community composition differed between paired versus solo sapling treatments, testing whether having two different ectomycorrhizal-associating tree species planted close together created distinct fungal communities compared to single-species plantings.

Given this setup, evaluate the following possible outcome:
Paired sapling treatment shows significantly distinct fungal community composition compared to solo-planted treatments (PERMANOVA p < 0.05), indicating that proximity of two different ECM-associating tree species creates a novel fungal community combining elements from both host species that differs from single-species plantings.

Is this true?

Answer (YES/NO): NO